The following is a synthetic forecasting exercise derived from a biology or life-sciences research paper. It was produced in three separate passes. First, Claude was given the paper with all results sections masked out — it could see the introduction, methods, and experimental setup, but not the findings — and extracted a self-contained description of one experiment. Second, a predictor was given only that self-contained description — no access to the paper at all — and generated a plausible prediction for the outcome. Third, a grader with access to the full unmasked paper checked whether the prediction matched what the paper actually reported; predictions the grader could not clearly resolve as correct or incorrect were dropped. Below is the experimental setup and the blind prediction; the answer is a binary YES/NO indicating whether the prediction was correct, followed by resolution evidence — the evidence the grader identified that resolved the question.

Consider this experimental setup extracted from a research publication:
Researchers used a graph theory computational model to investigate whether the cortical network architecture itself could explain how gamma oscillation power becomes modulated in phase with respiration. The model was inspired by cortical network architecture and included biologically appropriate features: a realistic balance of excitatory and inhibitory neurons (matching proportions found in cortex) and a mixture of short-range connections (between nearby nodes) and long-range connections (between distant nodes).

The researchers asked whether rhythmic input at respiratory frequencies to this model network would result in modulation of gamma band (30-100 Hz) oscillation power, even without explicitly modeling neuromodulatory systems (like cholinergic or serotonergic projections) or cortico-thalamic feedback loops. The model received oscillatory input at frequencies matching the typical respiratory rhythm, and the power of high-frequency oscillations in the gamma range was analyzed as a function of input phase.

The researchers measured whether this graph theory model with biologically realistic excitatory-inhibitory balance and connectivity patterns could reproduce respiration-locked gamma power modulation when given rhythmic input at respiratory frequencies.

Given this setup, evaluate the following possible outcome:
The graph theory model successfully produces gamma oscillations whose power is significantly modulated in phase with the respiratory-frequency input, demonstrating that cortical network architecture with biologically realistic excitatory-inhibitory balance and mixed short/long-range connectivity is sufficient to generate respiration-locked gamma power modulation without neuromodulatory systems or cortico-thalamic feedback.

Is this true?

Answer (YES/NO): YES